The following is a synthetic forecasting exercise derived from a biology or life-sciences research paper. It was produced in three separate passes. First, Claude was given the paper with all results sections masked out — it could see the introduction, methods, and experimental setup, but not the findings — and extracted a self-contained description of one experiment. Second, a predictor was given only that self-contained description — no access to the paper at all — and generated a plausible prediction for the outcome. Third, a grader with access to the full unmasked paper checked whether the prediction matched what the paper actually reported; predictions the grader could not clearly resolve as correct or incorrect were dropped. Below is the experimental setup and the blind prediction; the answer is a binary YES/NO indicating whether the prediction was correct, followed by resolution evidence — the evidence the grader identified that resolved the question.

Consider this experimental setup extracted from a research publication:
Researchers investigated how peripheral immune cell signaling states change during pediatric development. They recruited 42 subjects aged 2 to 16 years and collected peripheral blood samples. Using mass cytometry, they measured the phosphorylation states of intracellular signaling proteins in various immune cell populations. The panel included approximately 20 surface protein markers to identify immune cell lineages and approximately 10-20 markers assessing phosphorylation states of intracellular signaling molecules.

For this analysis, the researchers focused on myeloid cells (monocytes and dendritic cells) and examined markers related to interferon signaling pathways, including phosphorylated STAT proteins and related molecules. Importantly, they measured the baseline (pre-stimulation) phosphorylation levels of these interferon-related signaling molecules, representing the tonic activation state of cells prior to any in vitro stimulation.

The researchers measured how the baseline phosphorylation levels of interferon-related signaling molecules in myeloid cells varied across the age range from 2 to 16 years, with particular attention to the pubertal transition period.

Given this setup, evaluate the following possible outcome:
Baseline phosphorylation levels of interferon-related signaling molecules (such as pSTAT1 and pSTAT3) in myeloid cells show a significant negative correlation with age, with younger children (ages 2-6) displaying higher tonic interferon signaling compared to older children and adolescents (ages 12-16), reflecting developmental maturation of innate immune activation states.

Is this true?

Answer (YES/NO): NO